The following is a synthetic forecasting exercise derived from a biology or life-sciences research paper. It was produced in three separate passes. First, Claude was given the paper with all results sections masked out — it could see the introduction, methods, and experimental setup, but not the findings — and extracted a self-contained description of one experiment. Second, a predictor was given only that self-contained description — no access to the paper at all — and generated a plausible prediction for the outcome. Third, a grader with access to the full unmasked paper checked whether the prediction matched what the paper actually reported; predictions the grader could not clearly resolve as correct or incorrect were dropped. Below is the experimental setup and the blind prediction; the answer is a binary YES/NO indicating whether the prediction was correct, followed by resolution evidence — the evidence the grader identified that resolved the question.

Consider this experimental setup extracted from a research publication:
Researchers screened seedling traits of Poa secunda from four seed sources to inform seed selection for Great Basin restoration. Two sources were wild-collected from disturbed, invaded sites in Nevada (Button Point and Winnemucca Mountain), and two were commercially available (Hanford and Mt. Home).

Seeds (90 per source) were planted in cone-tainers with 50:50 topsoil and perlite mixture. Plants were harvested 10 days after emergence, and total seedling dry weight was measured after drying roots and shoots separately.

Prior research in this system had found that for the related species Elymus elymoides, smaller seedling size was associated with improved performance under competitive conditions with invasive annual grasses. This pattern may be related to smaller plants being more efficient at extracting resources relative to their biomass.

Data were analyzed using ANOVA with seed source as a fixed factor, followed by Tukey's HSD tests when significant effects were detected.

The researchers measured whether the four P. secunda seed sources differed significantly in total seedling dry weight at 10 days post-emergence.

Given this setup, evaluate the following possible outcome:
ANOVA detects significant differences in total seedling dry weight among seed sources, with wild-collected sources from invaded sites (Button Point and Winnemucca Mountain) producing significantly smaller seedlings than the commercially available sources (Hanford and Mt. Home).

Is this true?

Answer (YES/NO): NO